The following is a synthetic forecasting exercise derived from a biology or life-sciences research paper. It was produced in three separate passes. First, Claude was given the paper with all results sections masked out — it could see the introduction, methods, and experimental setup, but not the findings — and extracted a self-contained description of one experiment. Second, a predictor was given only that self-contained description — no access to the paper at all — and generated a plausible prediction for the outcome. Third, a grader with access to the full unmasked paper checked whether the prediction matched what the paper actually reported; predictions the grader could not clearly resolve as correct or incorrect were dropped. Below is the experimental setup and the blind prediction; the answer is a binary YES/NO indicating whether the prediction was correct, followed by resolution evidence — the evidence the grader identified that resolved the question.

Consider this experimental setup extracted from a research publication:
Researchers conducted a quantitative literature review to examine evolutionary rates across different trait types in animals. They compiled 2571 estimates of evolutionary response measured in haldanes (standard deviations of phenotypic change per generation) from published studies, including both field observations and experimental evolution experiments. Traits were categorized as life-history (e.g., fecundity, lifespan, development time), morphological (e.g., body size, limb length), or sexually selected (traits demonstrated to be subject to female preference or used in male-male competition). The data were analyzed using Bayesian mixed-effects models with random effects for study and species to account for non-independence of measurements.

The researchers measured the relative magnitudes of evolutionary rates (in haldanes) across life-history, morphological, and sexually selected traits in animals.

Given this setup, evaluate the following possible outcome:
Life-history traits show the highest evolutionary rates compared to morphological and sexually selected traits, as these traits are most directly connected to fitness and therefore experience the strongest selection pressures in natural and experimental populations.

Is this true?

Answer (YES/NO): NO